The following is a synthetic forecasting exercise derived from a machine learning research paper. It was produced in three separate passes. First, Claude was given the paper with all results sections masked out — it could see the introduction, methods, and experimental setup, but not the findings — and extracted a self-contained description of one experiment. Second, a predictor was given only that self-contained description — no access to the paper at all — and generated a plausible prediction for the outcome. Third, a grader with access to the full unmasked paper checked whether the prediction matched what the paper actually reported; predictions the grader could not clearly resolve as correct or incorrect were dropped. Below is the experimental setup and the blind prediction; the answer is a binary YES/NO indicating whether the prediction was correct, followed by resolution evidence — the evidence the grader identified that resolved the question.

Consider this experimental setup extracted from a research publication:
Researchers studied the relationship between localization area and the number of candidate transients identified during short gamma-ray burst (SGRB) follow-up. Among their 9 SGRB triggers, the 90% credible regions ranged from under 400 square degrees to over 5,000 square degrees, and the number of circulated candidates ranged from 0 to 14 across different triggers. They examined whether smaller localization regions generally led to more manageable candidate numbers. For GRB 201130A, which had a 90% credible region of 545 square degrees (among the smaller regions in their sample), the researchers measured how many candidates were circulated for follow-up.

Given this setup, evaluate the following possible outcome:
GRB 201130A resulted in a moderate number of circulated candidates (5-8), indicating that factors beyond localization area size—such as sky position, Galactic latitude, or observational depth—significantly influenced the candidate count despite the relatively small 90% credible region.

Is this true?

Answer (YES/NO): NO